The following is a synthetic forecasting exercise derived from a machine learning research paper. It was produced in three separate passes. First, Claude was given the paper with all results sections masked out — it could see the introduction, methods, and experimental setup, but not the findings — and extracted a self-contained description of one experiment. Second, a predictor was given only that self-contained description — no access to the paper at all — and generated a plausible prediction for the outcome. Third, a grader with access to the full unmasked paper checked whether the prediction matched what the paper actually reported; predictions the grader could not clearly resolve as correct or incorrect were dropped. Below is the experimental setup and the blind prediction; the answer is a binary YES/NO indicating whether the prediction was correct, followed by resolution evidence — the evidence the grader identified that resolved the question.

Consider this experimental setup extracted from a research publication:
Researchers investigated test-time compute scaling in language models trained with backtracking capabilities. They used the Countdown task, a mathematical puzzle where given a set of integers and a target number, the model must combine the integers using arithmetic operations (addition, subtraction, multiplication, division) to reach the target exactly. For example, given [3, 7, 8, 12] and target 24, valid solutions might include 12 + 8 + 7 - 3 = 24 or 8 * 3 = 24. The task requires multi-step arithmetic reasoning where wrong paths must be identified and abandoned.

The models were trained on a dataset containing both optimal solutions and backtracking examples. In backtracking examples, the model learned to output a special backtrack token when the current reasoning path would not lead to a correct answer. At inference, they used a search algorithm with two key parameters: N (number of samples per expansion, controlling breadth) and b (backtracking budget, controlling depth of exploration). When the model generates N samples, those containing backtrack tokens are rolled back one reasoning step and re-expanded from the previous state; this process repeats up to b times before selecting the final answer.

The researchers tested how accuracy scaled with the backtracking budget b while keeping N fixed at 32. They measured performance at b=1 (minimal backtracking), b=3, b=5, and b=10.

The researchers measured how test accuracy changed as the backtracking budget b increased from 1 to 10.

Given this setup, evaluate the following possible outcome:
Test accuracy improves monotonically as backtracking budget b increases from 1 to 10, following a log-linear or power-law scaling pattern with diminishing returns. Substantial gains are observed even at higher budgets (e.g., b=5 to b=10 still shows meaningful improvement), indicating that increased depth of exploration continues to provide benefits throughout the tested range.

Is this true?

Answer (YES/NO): NO